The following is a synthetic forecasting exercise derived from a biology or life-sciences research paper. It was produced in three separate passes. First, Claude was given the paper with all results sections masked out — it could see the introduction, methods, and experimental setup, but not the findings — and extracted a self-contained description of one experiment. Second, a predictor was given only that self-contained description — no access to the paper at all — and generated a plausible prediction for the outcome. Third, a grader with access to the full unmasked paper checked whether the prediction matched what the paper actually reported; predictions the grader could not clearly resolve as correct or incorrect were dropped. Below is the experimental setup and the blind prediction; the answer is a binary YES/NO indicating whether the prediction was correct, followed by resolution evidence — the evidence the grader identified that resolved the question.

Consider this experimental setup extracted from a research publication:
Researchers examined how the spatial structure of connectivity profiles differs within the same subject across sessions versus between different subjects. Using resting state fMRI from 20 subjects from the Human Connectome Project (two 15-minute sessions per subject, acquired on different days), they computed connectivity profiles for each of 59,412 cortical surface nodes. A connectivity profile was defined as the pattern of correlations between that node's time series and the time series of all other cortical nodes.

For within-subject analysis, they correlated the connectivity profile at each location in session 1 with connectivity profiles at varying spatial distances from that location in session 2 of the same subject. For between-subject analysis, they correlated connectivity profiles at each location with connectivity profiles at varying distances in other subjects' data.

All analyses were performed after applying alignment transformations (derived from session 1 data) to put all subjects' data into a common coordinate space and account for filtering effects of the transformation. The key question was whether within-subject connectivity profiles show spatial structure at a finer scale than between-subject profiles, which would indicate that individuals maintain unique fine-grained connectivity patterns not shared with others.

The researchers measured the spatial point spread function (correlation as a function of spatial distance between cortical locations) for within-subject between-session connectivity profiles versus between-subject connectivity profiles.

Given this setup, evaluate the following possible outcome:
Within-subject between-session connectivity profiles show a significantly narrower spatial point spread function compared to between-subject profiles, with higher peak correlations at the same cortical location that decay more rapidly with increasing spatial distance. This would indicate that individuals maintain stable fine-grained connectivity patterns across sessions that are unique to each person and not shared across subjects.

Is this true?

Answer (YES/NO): NO